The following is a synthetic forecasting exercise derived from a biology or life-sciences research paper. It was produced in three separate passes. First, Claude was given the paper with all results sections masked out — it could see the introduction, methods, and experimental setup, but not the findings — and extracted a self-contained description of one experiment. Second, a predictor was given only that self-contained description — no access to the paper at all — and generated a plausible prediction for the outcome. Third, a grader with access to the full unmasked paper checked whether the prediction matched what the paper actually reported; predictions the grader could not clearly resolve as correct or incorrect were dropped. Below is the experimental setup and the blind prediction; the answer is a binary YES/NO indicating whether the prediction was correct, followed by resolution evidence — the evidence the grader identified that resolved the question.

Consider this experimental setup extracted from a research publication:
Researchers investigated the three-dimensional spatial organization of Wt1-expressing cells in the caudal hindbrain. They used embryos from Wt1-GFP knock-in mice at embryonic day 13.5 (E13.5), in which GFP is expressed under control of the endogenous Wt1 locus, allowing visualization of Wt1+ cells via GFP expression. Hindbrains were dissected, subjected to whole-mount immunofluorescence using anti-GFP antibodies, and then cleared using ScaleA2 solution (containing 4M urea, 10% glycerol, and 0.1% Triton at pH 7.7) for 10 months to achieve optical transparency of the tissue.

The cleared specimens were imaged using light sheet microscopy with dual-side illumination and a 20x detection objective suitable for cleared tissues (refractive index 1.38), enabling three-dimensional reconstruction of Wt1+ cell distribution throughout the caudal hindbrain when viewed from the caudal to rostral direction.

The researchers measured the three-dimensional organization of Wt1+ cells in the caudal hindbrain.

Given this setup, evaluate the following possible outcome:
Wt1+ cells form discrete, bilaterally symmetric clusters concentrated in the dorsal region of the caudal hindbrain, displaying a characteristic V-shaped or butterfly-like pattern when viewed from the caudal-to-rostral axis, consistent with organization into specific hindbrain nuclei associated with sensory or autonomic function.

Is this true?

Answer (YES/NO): NO